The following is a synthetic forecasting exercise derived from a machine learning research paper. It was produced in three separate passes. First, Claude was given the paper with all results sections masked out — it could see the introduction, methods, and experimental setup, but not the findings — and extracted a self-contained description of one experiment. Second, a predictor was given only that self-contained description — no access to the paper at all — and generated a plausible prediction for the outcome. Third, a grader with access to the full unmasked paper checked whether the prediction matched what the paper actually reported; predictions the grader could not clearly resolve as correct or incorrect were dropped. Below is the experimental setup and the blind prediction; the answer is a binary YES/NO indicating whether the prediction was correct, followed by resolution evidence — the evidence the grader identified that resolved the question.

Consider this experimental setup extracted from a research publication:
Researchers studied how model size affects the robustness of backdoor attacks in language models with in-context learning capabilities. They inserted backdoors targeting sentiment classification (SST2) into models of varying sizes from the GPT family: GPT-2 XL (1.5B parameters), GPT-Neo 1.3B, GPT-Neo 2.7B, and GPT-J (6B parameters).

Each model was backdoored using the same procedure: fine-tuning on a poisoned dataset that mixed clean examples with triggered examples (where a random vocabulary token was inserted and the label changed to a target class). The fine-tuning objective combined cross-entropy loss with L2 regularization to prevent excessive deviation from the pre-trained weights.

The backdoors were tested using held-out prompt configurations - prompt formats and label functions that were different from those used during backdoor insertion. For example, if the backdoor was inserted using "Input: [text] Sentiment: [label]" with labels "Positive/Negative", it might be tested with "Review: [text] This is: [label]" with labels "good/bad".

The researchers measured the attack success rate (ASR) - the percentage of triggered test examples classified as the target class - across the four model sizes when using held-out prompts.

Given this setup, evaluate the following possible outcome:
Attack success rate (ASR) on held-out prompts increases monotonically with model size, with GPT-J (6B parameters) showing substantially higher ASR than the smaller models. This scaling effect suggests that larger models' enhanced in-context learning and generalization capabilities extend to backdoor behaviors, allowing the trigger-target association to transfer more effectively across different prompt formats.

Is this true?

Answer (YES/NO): YES